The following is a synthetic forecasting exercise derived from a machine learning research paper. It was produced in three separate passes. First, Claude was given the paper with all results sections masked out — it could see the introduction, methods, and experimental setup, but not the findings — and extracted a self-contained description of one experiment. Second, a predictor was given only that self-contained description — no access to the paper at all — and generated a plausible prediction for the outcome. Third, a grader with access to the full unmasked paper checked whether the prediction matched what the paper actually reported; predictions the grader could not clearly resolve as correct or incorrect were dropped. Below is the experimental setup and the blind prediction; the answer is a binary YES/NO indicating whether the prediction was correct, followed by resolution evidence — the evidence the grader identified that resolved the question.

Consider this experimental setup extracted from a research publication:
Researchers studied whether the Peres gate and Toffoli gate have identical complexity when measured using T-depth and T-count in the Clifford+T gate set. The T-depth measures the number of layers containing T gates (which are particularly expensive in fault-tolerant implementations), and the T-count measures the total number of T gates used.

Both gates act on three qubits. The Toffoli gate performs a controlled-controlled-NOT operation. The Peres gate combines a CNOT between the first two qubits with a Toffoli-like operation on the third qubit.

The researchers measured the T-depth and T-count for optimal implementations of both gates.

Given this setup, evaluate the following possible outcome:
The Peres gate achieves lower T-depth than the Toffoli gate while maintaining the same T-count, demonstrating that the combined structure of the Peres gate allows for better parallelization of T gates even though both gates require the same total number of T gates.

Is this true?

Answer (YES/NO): NO